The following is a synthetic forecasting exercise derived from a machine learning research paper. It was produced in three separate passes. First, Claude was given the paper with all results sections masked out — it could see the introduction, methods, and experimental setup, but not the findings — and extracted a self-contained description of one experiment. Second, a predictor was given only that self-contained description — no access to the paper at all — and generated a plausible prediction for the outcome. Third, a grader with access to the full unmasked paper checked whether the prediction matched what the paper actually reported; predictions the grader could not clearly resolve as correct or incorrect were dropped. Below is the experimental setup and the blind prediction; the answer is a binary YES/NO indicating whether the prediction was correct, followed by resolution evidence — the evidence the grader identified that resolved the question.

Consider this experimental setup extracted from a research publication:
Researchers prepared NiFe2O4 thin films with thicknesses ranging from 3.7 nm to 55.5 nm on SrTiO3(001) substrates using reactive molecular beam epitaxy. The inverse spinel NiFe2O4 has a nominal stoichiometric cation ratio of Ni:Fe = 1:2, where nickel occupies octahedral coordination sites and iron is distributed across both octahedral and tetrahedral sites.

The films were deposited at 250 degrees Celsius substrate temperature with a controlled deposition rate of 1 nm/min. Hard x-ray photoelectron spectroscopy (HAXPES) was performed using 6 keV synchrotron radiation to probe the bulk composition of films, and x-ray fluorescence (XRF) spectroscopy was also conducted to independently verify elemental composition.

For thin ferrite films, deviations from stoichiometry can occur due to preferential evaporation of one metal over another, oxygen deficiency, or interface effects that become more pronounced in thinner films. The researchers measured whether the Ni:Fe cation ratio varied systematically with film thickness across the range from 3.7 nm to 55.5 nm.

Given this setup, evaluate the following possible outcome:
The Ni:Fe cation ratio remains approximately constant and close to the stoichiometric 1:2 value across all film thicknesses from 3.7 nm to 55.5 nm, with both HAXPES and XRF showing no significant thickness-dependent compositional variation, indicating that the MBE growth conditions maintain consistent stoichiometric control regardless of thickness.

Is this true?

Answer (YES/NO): YES